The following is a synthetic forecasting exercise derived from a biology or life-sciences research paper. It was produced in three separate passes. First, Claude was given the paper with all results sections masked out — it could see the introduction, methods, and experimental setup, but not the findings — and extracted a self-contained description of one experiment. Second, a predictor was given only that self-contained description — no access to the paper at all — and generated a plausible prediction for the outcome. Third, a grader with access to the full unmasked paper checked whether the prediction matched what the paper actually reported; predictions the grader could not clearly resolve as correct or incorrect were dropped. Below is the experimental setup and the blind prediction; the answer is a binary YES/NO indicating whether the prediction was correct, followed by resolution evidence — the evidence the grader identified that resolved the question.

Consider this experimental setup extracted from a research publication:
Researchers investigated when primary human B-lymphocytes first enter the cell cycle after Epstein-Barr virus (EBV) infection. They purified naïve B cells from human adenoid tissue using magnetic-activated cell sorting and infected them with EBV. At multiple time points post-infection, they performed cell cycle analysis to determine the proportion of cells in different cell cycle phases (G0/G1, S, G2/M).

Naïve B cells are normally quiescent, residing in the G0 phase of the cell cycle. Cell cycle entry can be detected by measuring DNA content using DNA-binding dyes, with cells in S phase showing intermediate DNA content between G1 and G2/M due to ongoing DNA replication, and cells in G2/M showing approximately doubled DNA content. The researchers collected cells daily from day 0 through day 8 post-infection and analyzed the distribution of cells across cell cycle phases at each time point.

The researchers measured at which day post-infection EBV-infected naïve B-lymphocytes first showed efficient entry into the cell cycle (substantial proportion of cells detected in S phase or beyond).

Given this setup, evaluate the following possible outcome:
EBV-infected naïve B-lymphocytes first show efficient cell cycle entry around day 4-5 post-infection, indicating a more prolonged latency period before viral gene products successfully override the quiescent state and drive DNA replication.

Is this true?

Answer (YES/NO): NO